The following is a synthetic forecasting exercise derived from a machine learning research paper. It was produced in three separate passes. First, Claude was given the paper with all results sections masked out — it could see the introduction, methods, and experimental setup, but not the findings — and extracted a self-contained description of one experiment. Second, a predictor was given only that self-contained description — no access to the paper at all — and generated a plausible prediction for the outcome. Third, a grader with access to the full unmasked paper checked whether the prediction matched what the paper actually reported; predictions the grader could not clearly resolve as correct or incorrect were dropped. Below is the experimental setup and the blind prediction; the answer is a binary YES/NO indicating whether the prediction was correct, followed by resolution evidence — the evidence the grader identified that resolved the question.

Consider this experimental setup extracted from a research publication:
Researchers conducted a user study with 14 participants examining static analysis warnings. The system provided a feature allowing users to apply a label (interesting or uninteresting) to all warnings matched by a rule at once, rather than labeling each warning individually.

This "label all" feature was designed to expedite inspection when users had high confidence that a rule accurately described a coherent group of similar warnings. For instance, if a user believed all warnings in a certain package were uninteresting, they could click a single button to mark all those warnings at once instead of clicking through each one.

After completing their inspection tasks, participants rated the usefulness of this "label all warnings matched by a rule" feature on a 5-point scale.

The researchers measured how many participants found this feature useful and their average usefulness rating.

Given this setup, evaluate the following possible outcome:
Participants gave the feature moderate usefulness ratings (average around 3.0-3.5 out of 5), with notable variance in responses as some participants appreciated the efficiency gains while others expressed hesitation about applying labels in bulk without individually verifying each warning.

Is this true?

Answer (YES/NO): YES